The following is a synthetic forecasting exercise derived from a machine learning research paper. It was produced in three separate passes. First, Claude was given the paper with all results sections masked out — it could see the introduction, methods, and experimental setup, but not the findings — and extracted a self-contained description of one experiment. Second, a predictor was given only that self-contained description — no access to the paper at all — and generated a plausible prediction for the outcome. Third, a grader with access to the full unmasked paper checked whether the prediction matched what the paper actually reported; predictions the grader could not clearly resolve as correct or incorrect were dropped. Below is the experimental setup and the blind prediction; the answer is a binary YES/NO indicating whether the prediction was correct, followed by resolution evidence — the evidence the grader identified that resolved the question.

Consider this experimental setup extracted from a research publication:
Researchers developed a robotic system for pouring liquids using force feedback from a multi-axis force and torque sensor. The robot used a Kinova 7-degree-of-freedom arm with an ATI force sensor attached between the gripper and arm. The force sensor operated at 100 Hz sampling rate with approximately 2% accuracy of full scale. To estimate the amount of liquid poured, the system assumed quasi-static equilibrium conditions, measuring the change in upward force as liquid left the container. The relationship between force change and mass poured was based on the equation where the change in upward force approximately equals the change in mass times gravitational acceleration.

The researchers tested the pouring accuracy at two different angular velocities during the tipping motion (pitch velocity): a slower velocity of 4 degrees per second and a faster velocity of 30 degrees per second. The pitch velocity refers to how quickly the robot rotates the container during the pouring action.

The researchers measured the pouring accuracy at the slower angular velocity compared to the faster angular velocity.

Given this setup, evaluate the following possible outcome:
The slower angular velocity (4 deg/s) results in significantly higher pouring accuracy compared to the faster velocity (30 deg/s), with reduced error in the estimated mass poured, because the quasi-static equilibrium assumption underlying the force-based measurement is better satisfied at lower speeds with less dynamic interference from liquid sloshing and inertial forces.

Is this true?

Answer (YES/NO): YES